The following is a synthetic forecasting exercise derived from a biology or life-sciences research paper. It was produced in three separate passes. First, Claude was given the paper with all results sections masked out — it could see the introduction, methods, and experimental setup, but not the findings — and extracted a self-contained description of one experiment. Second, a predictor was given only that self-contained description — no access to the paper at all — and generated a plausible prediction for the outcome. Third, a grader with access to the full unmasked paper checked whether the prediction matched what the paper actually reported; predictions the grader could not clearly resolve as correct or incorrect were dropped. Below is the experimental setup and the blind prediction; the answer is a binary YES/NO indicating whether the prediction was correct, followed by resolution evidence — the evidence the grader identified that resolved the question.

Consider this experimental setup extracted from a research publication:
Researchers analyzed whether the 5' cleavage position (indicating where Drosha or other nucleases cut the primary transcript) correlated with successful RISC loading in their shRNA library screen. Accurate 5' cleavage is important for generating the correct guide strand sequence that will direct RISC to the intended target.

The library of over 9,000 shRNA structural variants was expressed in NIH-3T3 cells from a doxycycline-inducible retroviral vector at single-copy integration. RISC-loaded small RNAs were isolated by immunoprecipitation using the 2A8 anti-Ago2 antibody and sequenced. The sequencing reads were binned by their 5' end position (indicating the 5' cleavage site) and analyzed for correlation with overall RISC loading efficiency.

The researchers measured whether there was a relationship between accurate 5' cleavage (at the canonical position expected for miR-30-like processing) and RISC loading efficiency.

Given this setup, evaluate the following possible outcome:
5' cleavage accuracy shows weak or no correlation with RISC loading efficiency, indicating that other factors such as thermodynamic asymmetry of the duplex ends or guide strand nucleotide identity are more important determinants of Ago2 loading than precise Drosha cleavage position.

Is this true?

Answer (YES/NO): YES